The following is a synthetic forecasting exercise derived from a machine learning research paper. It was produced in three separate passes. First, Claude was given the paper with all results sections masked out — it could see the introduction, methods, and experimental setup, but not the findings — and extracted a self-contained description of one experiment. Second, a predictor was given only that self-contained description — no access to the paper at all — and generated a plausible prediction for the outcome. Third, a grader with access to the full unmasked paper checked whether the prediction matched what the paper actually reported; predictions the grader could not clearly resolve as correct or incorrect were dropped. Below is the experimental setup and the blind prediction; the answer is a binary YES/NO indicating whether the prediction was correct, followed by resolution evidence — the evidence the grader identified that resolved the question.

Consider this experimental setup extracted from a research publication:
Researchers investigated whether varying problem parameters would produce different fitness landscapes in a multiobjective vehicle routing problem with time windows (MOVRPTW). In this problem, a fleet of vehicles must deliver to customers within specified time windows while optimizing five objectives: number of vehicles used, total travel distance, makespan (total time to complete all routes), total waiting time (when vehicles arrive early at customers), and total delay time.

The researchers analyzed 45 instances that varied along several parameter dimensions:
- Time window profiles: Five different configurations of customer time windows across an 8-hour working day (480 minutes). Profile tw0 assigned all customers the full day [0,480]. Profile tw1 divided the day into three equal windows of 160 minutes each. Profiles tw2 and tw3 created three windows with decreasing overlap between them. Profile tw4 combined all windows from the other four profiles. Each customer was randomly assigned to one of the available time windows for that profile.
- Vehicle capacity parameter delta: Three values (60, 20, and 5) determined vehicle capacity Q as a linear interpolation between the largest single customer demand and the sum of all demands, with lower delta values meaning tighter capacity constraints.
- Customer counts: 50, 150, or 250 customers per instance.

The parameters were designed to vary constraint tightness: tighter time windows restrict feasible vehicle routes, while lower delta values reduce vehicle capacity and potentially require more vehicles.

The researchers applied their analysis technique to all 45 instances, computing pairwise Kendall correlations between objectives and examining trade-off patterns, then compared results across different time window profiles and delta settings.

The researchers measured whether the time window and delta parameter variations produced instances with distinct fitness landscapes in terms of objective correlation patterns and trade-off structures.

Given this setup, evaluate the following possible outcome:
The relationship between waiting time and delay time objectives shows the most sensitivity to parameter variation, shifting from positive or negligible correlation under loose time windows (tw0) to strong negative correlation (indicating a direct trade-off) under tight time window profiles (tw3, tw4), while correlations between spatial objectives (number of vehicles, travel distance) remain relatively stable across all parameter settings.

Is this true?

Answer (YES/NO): NO